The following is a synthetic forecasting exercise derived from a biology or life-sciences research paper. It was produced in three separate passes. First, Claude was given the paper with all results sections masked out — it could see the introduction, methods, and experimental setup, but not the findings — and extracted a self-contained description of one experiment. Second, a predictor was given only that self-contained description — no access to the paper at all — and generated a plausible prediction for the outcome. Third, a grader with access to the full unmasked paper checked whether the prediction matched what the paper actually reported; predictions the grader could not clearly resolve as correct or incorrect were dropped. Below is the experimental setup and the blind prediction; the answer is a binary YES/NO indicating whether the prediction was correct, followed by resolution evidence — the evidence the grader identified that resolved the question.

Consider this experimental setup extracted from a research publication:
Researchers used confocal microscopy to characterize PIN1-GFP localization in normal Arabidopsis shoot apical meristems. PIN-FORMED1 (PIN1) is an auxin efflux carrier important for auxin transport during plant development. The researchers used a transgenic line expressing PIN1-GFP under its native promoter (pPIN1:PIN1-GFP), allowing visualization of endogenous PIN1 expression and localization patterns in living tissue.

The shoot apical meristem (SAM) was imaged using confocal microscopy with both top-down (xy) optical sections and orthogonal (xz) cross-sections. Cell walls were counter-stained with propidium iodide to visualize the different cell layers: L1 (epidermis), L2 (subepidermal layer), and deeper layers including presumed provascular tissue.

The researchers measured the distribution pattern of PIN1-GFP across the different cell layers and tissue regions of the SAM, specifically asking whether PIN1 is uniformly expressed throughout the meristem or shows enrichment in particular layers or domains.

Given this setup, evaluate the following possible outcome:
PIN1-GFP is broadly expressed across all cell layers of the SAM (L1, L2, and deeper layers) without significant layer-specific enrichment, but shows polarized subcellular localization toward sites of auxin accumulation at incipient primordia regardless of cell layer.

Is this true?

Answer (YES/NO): NO